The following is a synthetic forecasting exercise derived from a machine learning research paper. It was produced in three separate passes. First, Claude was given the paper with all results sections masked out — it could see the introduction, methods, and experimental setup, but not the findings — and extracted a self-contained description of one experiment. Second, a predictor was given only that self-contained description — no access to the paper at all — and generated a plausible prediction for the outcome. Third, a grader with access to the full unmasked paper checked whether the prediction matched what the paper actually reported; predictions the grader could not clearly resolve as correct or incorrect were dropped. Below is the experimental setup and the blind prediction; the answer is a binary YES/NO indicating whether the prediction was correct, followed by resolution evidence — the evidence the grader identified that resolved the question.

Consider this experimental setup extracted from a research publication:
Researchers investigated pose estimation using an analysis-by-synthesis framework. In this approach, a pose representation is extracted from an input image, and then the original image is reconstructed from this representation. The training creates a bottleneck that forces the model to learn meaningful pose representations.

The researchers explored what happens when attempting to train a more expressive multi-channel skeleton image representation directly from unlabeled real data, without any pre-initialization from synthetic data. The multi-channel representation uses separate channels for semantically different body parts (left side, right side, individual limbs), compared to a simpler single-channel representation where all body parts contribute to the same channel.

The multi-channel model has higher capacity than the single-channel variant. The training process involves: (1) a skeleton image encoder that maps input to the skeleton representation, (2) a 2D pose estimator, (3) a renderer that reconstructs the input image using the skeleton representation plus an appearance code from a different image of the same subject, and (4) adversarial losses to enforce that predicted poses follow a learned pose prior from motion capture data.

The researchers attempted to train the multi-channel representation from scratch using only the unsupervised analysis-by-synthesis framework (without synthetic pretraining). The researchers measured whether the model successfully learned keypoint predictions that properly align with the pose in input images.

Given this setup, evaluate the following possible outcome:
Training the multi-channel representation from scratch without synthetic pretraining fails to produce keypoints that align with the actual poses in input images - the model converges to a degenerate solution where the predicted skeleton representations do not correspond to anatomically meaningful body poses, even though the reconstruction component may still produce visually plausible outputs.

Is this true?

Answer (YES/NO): YES